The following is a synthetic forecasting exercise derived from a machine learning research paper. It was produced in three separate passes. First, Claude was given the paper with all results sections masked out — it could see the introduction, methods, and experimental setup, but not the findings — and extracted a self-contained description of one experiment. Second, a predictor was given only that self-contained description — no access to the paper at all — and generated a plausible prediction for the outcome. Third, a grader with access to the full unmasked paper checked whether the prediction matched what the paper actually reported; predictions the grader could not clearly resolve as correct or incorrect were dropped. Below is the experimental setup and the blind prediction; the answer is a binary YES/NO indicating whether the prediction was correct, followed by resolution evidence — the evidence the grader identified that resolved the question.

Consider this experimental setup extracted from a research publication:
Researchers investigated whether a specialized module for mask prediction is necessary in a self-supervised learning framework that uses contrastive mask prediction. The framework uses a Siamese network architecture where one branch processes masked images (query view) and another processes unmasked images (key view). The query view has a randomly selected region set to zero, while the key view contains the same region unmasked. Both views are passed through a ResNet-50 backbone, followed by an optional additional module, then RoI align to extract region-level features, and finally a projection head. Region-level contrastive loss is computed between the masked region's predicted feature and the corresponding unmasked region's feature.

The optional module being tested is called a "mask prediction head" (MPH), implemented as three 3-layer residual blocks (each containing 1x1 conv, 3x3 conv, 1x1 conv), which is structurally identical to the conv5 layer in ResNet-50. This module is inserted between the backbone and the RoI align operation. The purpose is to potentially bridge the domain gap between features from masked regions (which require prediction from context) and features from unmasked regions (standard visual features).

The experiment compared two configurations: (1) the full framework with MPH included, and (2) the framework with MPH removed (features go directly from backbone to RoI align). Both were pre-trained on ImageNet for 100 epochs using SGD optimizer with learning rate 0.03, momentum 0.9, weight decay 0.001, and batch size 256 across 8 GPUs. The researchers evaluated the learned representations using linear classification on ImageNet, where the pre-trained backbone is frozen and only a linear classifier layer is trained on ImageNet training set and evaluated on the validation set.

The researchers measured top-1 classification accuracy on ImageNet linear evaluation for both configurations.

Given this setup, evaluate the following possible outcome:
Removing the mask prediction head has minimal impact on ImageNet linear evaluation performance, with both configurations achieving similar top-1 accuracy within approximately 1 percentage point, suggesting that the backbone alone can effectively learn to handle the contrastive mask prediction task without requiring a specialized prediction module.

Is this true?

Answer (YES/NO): NO